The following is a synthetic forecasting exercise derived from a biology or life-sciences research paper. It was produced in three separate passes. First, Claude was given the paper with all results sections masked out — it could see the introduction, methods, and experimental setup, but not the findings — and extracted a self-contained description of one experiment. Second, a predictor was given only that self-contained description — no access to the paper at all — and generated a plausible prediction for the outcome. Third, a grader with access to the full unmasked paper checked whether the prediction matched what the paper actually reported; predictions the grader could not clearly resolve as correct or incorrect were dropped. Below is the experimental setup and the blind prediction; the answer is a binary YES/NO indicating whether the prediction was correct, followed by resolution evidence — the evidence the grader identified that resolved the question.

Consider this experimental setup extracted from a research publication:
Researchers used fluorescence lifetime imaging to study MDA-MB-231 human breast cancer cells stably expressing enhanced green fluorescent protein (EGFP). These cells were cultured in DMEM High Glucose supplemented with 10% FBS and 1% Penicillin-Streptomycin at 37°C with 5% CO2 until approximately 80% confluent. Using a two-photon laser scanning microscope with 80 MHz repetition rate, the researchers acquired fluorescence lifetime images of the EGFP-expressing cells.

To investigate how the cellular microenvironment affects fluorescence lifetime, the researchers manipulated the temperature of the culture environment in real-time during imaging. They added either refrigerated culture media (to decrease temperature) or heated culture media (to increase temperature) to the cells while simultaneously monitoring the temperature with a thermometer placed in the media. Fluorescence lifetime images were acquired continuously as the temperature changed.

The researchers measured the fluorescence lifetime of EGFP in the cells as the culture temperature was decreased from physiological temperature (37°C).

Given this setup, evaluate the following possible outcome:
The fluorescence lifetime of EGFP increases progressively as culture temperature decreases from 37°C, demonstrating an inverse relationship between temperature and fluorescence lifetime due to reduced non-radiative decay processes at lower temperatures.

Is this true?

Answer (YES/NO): YES